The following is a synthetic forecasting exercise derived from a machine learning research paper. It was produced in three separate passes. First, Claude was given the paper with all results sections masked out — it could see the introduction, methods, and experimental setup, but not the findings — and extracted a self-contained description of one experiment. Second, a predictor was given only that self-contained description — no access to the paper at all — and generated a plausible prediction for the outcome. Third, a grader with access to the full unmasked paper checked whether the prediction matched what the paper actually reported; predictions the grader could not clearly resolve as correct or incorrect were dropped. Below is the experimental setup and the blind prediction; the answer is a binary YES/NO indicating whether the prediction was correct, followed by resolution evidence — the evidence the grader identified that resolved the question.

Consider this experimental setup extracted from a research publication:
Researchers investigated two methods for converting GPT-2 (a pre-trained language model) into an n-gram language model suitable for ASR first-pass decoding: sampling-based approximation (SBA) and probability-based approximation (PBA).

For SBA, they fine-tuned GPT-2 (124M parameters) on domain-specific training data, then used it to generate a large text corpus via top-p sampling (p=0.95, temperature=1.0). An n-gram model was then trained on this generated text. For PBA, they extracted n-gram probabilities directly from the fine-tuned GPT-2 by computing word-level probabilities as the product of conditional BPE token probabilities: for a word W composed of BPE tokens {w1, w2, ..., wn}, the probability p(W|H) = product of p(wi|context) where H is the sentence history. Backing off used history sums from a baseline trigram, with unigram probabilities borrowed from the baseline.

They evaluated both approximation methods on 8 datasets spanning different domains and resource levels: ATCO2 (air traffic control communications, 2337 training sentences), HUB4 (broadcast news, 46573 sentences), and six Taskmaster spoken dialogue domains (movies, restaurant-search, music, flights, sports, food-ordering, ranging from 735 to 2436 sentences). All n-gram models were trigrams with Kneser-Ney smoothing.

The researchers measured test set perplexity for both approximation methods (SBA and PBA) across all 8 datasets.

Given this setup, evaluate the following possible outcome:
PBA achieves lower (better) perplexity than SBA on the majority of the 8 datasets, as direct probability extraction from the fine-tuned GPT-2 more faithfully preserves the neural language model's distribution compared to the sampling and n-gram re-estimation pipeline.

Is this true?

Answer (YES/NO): NO